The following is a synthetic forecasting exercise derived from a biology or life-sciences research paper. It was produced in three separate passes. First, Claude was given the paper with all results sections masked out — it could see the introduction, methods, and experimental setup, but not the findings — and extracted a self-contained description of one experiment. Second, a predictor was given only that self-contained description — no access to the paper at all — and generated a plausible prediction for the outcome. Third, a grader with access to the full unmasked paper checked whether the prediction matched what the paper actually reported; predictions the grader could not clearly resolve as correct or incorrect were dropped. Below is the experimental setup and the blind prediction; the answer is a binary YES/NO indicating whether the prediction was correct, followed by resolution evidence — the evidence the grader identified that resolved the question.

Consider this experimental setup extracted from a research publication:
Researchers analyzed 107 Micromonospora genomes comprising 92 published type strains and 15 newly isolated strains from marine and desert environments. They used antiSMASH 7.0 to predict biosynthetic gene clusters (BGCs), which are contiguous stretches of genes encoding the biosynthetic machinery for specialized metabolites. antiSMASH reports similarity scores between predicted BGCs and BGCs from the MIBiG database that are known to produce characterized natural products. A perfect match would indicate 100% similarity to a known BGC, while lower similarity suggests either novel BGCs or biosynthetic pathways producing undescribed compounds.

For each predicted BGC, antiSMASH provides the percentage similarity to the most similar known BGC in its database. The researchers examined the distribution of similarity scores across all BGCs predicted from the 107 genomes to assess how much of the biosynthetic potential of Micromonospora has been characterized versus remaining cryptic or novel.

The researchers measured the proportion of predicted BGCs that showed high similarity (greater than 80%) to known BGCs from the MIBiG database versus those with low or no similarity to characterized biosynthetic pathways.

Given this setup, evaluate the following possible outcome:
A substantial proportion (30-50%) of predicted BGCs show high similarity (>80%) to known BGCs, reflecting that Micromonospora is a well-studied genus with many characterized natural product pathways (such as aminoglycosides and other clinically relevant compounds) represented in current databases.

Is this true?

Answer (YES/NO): NO